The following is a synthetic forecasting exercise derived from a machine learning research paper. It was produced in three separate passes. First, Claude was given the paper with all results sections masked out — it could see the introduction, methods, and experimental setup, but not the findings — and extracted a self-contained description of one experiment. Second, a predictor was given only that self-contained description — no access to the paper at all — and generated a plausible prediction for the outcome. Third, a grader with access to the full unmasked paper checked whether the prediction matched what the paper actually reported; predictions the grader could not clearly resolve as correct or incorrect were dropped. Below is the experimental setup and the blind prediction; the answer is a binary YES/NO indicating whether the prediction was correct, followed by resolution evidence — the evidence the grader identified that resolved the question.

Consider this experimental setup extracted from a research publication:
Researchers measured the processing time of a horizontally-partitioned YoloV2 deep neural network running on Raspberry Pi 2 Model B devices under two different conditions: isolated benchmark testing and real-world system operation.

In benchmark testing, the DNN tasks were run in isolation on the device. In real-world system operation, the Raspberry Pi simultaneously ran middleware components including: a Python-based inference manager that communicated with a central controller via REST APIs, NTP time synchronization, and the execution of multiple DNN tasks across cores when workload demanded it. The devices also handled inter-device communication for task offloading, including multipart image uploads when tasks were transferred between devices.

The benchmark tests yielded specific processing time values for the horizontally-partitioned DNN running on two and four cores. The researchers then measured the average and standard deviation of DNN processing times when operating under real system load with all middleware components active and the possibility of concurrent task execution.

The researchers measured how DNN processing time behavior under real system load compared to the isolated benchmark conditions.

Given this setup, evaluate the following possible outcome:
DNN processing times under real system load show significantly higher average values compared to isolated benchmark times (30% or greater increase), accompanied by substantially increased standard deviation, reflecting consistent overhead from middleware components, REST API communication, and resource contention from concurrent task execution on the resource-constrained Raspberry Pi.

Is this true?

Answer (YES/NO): NO